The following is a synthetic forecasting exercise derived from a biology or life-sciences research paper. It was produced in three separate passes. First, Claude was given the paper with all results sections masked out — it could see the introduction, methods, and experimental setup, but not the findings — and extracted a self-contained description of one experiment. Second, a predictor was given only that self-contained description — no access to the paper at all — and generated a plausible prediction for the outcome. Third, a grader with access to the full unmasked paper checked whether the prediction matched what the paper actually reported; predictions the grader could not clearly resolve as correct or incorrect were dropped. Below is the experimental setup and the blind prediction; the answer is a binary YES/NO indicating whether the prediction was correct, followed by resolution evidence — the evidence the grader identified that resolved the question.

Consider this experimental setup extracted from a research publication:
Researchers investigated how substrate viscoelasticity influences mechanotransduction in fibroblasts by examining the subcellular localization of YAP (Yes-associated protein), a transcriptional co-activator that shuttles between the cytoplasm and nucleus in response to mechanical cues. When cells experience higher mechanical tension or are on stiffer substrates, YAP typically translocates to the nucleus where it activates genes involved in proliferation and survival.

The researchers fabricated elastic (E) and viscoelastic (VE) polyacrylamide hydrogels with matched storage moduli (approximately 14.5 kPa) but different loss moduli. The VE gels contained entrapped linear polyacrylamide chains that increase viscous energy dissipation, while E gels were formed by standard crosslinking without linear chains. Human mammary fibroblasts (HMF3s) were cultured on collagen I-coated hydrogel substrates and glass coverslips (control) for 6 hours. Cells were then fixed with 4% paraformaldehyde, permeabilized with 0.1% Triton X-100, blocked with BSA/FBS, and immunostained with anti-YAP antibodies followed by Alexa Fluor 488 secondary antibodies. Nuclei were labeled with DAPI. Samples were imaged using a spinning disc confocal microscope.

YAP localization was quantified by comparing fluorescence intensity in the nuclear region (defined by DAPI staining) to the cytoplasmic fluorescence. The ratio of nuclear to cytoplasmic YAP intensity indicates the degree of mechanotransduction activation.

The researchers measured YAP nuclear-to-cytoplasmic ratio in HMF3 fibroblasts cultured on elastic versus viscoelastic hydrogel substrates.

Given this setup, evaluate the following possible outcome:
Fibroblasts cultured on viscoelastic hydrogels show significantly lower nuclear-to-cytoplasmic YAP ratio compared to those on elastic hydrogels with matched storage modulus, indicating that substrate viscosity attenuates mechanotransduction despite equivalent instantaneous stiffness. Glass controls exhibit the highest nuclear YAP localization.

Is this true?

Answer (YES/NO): NO